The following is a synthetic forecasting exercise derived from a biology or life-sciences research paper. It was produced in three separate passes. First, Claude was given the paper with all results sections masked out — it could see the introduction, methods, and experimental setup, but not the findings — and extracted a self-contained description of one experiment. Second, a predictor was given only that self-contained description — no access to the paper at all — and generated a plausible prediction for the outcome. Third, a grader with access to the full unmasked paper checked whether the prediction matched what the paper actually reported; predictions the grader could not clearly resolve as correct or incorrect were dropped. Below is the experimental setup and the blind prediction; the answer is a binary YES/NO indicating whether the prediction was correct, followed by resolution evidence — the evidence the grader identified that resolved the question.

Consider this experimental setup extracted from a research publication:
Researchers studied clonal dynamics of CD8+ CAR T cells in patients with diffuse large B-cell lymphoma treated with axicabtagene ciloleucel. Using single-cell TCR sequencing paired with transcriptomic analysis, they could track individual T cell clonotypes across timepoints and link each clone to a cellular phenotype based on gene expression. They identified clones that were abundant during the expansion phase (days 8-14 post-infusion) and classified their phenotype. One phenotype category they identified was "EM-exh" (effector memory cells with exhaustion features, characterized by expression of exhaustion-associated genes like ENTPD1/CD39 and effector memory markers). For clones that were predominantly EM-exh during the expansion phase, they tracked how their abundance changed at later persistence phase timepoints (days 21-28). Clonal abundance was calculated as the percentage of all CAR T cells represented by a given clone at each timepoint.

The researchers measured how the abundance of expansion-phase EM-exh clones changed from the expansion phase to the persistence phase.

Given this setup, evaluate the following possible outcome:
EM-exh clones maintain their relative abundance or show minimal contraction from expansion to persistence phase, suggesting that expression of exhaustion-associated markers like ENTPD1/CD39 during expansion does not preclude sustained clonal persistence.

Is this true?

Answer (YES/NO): NO